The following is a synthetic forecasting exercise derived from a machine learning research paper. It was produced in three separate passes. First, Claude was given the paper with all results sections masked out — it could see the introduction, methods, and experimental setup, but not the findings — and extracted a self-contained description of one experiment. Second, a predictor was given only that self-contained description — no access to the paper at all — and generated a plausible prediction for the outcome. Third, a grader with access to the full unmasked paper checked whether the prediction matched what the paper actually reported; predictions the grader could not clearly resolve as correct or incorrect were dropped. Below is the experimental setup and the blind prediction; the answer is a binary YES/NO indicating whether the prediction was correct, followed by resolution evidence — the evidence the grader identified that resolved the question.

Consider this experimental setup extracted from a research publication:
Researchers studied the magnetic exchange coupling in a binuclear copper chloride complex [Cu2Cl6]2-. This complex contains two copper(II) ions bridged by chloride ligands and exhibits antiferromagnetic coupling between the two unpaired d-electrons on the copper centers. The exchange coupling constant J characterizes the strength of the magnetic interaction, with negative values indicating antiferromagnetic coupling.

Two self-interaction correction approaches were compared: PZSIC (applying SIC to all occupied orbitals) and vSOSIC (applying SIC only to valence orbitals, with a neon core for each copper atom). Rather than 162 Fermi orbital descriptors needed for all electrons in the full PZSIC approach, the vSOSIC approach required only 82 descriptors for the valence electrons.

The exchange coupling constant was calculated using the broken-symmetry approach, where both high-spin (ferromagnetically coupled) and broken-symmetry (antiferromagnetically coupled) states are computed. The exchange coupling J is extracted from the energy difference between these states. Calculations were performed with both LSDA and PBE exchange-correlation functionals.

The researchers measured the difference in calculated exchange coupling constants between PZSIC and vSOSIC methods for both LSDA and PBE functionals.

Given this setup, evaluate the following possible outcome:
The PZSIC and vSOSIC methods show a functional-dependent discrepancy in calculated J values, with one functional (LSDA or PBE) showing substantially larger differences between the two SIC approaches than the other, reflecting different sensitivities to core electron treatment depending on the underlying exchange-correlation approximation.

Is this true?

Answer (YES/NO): NO